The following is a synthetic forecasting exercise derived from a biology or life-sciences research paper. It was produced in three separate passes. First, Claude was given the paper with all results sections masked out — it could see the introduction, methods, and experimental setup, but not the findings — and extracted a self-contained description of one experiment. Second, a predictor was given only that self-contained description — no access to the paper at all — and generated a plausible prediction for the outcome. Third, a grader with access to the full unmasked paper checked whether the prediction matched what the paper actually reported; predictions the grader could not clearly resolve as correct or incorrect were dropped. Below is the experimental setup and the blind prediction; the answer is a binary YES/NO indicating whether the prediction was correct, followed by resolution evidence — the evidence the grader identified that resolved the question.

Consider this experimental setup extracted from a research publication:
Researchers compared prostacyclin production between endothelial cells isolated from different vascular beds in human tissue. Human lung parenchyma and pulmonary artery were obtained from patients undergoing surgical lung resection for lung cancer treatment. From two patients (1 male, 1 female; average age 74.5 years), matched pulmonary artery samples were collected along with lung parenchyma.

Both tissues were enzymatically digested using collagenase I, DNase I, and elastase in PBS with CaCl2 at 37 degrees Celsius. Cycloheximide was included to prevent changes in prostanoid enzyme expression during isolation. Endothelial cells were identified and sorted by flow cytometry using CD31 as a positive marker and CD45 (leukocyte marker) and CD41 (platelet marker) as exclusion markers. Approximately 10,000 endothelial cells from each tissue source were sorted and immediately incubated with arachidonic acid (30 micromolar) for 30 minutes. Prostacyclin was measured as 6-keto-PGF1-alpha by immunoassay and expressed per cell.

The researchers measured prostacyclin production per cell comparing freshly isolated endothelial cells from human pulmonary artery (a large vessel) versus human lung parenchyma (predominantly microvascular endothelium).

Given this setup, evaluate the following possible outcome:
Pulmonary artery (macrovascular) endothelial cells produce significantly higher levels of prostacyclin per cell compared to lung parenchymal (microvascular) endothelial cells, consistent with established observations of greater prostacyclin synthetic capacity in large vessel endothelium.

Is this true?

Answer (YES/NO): YES